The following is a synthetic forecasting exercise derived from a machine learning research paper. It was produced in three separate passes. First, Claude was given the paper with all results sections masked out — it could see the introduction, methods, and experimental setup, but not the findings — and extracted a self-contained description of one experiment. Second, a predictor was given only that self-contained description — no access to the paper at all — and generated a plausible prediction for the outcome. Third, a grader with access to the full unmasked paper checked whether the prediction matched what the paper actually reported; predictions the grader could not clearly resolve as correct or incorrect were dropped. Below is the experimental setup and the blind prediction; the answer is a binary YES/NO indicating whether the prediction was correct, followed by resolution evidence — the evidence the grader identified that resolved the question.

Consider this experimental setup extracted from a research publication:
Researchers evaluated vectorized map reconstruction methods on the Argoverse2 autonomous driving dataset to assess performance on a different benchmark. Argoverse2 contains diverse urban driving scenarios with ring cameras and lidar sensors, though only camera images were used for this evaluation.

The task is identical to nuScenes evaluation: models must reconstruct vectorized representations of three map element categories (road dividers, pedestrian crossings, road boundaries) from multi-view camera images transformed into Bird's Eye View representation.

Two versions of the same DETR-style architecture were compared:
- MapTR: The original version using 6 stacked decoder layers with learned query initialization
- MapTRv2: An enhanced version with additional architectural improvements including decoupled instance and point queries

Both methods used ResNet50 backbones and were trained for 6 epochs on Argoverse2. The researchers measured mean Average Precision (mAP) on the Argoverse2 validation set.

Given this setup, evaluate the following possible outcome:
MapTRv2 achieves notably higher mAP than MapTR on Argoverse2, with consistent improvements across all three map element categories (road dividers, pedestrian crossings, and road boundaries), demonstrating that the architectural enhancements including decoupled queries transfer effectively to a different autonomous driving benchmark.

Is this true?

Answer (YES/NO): YES